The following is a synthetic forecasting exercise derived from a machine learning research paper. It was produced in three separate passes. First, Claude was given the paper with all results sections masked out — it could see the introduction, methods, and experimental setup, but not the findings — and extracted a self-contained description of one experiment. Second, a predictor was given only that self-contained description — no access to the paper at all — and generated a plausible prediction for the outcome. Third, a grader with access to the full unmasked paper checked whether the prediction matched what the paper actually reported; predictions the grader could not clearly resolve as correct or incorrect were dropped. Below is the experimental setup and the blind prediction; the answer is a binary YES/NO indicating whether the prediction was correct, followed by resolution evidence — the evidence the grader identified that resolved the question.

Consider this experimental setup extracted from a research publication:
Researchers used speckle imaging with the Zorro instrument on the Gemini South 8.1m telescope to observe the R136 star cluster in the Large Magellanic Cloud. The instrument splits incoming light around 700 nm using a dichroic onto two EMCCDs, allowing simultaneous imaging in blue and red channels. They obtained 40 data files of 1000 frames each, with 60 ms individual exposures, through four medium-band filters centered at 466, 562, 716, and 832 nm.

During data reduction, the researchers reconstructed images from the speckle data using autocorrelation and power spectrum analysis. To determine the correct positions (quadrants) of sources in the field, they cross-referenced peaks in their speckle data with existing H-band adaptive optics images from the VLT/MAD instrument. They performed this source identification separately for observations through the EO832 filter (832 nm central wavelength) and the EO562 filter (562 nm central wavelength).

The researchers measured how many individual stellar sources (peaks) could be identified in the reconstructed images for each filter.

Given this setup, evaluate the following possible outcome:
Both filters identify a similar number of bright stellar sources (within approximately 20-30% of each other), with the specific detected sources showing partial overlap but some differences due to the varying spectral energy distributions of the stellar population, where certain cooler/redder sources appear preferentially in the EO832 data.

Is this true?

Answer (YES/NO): NO